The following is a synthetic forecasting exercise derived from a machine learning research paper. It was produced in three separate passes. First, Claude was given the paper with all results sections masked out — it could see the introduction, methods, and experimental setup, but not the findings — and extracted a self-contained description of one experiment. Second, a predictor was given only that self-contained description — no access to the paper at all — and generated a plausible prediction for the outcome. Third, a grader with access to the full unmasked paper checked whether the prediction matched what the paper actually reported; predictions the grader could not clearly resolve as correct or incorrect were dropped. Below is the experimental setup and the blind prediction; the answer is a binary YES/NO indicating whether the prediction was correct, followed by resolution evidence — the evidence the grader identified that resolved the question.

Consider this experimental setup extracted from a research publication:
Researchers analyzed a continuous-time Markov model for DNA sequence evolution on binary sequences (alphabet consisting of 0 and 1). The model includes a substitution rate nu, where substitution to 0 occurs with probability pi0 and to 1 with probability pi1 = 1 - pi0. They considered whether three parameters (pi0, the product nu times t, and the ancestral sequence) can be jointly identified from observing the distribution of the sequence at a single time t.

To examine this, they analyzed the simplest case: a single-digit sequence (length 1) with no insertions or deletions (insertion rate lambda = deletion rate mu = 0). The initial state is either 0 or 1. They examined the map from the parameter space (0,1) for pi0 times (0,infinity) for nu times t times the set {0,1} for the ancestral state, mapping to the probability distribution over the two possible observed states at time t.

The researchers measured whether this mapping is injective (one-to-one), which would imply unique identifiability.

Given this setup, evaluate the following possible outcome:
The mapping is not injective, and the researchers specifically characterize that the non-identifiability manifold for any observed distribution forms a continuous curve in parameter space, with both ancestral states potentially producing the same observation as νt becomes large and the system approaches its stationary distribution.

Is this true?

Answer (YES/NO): NO